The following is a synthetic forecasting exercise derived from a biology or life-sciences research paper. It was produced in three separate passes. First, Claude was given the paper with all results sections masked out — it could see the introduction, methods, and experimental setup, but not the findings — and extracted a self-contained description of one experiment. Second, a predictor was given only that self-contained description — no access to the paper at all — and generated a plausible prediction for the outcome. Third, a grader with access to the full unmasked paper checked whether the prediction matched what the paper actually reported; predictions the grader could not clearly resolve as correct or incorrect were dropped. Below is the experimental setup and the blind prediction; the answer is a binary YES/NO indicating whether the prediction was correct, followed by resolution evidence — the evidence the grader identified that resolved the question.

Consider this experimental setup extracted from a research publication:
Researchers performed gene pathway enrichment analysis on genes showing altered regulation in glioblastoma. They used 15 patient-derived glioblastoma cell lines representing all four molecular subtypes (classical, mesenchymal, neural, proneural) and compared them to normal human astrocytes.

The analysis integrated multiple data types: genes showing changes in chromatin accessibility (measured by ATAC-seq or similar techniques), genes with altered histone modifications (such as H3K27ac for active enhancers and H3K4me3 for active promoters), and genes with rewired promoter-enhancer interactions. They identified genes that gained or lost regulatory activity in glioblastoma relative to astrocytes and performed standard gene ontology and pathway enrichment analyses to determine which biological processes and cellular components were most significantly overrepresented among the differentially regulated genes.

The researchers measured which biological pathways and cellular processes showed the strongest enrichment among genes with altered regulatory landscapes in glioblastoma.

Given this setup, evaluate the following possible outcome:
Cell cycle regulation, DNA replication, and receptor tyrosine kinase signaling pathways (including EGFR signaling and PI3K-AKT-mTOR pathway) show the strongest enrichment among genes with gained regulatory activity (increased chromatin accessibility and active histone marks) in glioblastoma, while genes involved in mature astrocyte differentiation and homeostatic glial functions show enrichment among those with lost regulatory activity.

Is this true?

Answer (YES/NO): NO